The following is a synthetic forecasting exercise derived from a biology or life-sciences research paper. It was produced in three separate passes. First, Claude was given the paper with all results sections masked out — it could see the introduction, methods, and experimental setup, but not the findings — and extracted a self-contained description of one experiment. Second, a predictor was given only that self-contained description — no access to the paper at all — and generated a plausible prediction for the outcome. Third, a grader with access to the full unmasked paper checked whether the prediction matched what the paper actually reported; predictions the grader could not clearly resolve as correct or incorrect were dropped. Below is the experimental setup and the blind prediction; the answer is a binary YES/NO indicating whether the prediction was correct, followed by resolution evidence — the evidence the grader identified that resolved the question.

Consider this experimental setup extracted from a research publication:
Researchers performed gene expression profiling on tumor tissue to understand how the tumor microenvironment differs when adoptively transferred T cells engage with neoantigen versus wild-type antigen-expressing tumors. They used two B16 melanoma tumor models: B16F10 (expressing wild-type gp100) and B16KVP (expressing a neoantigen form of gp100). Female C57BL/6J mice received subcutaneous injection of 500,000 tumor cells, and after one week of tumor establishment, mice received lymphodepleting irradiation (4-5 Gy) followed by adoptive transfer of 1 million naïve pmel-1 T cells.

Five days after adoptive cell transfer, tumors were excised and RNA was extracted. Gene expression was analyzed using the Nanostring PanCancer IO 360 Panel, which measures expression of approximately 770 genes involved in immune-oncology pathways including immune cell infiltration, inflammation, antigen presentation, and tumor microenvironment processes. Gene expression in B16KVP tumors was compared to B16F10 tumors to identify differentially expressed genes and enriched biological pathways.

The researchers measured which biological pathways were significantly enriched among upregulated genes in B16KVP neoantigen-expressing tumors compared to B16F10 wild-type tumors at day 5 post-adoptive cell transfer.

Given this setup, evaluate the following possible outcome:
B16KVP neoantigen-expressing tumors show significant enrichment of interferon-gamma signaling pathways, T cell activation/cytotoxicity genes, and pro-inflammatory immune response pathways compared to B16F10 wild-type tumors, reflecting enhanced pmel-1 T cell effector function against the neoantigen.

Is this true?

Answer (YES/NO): YES